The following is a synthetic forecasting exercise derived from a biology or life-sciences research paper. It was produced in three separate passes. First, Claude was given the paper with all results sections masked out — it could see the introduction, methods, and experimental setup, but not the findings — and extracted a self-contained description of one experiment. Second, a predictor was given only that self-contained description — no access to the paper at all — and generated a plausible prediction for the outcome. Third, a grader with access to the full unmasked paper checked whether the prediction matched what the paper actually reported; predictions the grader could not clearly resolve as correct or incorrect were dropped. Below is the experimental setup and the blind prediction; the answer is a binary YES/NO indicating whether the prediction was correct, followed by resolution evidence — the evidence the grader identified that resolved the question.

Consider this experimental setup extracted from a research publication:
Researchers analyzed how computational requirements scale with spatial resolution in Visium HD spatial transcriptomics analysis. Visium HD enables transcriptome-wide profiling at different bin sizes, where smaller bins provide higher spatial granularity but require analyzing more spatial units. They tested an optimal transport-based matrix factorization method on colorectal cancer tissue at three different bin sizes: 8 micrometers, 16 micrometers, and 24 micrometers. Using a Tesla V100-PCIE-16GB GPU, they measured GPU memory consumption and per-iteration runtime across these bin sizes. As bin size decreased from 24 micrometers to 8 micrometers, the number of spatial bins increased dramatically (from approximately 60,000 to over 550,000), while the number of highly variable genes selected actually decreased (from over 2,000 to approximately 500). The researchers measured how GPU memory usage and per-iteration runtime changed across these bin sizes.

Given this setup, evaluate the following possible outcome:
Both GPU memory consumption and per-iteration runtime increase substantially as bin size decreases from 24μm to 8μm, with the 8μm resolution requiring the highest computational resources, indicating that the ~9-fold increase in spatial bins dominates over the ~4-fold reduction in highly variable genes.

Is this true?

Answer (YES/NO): YES